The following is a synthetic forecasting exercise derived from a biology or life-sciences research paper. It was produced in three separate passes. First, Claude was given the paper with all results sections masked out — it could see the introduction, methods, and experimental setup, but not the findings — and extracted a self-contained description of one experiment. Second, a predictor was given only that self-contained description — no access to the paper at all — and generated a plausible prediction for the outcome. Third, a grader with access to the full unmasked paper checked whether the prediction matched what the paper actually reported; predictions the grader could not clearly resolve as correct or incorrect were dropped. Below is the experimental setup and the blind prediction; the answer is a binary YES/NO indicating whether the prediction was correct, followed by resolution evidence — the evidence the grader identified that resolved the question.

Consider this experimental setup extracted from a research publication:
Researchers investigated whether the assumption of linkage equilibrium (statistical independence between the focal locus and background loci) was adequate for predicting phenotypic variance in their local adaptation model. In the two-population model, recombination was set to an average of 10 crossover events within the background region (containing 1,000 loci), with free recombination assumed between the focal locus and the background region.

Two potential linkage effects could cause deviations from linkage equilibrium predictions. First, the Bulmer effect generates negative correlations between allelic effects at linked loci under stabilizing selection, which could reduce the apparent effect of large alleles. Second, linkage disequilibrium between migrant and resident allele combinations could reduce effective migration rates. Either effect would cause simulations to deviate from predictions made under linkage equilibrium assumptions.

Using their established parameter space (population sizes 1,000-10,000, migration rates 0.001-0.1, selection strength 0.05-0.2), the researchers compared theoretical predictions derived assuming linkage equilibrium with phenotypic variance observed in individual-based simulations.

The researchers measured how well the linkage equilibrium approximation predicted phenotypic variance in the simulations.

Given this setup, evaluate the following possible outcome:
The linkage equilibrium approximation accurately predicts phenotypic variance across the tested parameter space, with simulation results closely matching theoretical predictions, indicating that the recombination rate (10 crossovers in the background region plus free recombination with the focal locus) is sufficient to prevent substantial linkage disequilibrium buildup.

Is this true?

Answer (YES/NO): YES